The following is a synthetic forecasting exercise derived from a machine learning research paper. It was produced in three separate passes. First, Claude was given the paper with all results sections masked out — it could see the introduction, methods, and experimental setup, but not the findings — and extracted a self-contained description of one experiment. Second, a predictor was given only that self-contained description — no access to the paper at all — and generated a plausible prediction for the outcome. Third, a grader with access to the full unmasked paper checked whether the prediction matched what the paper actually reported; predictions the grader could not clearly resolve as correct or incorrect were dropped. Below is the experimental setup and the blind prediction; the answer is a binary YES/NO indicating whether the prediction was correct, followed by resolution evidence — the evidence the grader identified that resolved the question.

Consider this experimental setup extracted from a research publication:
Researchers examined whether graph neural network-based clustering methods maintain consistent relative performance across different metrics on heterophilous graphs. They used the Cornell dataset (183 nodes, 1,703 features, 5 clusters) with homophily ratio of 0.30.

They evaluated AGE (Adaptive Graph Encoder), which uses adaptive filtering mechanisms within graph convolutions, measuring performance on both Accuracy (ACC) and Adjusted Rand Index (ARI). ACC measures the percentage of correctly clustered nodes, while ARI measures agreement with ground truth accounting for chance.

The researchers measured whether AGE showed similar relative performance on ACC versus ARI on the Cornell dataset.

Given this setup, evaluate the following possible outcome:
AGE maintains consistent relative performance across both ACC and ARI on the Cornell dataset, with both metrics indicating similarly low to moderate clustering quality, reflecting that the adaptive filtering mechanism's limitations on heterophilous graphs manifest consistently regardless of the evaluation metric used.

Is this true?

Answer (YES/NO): NO